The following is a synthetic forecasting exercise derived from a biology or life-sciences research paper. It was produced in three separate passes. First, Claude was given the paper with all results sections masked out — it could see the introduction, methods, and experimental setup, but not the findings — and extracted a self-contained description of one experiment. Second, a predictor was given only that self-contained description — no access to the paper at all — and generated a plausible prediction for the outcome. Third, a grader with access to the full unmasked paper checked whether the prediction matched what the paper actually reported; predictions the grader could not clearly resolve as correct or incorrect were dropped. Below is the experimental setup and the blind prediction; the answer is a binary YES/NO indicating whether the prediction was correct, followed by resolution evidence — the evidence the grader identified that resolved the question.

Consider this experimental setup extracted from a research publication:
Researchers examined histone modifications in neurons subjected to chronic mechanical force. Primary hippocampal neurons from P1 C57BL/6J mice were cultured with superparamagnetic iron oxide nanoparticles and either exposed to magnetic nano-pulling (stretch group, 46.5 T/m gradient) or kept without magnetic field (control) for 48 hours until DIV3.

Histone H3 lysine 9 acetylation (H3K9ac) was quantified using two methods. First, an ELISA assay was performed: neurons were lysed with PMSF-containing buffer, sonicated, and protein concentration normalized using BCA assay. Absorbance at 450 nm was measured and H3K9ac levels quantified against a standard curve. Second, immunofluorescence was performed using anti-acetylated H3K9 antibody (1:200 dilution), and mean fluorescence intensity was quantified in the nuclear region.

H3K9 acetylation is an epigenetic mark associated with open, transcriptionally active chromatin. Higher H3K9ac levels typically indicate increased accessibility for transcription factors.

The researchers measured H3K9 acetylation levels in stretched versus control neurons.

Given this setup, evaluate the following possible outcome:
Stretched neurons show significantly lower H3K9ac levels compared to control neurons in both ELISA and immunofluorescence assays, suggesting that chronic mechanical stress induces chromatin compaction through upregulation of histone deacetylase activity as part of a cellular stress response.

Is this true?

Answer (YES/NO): NO